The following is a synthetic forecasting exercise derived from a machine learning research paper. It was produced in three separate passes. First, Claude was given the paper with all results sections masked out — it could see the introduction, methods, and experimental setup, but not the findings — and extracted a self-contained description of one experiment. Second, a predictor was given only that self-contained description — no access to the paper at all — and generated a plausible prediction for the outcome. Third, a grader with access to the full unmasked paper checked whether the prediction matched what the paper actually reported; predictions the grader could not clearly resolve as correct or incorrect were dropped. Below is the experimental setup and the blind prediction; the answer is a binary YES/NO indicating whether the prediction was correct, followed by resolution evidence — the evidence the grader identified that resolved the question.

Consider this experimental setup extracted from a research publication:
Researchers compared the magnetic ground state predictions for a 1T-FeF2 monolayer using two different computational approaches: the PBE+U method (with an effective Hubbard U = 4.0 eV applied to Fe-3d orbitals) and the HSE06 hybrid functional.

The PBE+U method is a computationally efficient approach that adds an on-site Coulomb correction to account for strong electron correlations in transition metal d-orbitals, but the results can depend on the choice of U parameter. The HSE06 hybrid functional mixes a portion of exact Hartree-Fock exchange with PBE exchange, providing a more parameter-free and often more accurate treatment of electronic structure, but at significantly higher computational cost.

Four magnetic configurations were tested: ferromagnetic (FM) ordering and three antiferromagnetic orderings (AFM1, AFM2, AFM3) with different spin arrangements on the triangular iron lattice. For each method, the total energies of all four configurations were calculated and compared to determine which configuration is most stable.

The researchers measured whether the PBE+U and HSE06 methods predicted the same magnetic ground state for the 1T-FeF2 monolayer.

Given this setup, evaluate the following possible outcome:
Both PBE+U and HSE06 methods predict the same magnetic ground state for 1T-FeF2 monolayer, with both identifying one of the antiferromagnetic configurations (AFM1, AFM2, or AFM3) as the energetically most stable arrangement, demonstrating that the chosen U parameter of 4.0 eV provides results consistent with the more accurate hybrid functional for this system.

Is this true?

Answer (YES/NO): YES